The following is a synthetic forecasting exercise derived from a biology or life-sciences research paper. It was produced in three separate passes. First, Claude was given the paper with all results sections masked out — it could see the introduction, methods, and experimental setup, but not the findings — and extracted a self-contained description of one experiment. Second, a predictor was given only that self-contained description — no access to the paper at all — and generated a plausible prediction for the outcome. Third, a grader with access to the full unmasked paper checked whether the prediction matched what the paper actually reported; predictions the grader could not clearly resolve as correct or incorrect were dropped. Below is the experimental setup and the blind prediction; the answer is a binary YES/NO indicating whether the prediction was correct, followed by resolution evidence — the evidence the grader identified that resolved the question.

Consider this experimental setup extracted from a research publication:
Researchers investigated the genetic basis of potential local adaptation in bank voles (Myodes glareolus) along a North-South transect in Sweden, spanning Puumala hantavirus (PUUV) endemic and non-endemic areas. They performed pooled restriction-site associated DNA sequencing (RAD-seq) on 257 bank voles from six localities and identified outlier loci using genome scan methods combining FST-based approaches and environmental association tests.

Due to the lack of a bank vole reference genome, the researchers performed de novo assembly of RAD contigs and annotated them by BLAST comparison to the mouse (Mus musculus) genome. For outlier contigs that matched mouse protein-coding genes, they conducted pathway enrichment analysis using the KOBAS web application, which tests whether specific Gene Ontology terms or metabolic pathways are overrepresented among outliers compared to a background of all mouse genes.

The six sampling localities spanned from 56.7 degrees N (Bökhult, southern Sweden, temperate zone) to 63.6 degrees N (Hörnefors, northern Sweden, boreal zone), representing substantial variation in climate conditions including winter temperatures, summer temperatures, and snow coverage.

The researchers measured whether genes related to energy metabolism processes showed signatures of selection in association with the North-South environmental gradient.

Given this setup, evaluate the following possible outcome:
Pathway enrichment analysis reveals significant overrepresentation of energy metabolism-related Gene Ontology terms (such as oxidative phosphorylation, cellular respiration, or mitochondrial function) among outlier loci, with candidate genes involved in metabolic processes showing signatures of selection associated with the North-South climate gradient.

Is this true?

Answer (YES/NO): YES